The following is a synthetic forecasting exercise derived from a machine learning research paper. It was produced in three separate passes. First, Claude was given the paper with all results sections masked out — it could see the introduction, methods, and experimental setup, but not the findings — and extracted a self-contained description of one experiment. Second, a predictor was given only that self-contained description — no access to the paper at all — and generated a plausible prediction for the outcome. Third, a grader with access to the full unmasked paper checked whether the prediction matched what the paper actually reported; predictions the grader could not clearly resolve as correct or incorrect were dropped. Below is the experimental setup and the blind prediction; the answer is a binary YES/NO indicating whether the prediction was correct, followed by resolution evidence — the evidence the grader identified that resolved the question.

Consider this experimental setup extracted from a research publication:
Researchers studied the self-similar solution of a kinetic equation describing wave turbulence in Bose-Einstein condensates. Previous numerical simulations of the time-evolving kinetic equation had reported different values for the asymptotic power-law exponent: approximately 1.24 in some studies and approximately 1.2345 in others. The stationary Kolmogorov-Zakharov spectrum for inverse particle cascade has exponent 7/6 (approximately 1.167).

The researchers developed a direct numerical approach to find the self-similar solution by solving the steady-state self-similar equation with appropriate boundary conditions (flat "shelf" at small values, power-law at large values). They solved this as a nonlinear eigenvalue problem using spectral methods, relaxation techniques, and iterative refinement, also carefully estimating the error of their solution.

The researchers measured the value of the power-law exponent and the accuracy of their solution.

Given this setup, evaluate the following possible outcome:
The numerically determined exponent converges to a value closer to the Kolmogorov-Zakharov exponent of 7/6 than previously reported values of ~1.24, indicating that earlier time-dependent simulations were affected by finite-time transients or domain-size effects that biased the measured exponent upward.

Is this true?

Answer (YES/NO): NO